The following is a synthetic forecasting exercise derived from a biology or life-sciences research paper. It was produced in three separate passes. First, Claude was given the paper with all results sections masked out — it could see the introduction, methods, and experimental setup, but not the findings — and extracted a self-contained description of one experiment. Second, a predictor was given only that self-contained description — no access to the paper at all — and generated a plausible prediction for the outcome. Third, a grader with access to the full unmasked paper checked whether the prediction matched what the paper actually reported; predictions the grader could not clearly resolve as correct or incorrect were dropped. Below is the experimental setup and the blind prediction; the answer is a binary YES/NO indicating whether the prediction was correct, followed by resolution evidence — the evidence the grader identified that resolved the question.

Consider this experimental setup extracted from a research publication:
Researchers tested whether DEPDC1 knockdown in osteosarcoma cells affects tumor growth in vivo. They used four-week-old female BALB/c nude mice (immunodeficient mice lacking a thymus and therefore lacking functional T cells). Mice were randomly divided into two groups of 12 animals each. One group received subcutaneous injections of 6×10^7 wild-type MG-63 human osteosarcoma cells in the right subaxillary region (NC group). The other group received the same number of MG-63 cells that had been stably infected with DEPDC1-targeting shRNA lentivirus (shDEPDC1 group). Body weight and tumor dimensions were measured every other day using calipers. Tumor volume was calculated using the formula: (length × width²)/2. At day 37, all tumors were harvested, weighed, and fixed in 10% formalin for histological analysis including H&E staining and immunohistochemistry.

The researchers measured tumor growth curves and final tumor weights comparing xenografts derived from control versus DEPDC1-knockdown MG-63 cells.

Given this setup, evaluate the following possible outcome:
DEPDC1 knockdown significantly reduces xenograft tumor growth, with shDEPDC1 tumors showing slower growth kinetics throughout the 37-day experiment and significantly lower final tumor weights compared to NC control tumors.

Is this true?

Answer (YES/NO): YES